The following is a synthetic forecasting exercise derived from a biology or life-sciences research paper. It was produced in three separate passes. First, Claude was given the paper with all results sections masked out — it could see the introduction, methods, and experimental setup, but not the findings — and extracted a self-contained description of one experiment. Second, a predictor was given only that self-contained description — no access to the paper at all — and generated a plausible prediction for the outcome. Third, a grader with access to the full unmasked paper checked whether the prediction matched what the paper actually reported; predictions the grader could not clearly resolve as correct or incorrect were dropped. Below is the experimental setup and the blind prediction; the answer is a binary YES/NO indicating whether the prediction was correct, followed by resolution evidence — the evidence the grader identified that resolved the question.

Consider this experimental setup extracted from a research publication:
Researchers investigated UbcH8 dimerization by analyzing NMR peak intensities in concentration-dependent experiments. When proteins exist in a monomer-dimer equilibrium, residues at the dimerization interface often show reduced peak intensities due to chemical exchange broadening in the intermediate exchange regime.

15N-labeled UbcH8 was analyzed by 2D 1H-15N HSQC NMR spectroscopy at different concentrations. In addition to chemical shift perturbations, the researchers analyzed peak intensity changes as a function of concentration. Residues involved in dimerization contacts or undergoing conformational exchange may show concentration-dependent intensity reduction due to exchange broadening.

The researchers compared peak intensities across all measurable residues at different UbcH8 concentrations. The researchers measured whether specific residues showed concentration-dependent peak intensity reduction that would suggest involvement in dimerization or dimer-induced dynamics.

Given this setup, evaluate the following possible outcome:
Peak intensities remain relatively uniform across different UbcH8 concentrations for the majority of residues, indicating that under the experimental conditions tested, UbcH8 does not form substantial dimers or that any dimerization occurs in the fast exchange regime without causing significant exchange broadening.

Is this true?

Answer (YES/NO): NO